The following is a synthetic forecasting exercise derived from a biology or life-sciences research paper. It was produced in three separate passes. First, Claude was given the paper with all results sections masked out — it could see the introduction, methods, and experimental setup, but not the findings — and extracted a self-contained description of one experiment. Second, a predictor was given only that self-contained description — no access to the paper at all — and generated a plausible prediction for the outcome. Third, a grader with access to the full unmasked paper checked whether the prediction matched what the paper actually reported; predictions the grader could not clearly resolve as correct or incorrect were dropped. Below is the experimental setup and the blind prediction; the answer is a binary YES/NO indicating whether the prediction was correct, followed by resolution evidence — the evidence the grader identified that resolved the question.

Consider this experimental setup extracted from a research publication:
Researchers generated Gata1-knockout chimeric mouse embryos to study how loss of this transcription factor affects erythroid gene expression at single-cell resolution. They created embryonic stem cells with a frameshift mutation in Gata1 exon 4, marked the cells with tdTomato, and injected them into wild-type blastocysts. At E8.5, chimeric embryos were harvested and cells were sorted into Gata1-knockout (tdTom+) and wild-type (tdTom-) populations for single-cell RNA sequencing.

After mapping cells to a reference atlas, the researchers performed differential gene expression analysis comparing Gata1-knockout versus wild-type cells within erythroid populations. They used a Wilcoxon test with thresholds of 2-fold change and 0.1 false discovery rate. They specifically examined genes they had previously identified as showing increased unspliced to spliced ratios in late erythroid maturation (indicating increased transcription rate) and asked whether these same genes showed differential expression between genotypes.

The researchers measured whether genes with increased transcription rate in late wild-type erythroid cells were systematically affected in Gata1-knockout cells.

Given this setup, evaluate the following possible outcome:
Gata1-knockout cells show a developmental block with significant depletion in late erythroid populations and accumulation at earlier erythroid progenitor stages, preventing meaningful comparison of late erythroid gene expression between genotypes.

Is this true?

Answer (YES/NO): NO